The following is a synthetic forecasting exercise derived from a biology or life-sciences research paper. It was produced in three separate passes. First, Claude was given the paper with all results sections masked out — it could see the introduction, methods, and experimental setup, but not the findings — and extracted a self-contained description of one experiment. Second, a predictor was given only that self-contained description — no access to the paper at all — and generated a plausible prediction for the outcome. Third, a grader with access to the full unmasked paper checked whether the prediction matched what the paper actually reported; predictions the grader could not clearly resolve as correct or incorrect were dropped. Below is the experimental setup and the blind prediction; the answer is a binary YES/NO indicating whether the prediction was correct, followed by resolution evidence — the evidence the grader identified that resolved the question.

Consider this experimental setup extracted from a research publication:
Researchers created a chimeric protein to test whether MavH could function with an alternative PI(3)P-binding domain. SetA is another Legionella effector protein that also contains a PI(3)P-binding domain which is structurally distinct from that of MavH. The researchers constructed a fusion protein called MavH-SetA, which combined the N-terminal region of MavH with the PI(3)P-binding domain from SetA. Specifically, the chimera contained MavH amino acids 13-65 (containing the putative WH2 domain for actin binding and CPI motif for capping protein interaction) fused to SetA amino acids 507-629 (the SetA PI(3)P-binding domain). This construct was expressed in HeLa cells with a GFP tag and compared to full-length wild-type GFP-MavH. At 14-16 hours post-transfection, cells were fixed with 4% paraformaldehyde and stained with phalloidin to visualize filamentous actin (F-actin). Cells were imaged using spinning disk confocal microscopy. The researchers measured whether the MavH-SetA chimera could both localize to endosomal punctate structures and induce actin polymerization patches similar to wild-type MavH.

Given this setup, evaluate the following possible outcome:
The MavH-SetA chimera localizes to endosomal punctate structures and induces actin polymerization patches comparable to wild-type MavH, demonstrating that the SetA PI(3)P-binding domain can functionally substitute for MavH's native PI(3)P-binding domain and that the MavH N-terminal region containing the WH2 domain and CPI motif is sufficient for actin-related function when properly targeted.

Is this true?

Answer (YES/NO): YES